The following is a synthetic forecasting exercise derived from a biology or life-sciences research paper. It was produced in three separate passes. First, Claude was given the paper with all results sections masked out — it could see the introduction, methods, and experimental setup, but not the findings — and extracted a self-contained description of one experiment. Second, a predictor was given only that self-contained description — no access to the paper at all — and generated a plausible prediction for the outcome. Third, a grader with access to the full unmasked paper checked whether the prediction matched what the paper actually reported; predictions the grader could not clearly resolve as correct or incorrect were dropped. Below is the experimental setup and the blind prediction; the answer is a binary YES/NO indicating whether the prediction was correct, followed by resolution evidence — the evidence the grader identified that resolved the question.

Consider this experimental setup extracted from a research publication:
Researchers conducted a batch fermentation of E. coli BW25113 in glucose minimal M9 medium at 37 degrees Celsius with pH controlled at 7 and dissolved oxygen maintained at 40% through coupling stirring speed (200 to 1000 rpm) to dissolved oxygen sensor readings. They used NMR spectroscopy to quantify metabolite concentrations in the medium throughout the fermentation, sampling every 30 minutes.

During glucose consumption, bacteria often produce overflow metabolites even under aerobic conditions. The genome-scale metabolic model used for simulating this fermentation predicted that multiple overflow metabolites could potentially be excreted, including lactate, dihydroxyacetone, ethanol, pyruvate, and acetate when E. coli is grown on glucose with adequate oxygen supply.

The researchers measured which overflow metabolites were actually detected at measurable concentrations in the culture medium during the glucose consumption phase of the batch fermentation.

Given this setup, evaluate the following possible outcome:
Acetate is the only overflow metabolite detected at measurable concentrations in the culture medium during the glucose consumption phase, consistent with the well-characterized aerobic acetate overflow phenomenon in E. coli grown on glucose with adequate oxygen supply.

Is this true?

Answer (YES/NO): YES